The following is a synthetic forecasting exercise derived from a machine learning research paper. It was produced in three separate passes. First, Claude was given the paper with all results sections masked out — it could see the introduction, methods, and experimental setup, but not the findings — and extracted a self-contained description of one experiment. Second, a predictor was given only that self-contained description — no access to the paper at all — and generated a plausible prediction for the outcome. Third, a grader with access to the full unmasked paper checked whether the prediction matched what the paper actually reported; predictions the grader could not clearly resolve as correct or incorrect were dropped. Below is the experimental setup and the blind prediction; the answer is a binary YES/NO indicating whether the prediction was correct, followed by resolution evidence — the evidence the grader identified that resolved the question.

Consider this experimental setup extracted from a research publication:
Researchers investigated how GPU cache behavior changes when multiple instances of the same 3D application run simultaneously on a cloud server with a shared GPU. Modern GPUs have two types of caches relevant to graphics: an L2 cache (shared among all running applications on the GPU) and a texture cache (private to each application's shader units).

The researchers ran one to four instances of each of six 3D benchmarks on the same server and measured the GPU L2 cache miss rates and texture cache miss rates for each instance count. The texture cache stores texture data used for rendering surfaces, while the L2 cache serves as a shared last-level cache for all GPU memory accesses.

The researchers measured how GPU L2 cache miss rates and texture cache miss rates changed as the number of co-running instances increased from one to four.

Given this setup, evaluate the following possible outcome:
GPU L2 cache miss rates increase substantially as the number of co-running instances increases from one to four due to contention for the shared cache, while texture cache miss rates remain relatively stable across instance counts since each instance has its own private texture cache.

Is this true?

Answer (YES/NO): YES